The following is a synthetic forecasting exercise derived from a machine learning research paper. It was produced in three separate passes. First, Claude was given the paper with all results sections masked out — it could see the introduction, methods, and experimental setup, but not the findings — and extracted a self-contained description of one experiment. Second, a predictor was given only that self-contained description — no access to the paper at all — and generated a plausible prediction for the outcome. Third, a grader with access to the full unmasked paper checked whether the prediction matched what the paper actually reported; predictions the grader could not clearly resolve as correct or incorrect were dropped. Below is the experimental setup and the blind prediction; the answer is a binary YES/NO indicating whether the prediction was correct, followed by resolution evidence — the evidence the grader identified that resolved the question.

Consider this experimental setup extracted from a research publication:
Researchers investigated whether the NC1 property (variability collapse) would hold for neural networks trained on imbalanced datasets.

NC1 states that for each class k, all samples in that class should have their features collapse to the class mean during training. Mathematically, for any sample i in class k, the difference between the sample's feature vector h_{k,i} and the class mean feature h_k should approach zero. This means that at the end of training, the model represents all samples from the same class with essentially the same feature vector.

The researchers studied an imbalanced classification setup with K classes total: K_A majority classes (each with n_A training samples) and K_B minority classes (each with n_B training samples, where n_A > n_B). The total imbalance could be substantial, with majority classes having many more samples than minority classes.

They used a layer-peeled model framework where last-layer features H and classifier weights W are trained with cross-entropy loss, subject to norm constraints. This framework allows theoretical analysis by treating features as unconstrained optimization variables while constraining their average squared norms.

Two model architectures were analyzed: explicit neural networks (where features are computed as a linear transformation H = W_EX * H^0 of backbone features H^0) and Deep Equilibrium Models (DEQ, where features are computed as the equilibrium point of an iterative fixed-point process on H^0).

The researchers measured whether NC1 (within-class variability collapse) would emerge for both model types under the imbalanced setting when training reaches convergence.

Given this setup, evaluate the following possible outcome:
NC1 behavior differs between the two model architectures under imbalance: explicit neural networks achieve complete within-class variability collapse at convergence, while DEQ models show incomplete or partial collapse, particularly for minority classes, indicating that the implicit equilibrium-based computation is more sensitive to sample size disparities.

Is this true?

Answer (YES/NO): NO